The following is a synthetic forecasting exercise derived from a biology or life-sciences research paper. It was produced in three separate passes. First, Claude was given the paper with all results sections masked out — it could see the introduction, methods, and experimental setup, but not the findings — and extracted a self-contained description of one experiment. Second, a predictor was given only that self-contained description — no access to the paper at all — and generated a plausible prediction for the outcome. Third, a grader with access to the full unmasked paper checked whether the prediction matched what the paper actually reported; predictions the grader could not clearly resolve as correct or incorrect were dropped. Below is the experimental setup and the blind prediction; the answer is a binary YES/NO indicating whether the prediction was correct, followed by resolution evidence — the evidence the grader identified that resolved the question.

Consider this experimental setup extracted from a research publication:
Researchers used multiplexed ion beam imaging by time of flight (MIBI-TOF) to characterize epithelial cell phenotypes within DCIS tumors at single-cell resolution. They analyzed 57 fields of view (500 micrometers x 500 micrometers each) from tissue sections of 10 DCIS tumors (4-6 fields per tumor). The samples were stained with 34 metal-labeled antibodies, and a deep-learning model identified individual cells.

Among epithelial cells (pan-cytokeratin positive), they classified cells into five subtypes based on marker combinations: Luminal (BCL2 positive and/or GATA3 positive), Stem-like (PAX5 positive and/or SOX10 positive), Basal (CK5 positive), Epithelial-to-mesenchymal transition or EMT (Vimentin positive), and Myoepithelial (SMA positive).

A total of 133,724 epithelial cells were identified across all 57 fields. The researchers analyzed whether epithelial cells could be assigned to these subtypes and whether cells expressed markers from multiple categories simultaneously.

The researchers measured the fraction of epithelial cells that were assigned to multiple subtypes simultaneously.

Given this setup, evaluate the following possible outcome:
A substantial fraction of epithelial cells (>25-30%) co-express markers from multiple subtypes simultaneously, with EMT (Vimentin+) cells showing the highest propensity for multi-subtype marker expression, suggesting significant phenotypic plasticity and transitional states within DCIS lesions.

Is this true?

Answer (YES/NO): NO